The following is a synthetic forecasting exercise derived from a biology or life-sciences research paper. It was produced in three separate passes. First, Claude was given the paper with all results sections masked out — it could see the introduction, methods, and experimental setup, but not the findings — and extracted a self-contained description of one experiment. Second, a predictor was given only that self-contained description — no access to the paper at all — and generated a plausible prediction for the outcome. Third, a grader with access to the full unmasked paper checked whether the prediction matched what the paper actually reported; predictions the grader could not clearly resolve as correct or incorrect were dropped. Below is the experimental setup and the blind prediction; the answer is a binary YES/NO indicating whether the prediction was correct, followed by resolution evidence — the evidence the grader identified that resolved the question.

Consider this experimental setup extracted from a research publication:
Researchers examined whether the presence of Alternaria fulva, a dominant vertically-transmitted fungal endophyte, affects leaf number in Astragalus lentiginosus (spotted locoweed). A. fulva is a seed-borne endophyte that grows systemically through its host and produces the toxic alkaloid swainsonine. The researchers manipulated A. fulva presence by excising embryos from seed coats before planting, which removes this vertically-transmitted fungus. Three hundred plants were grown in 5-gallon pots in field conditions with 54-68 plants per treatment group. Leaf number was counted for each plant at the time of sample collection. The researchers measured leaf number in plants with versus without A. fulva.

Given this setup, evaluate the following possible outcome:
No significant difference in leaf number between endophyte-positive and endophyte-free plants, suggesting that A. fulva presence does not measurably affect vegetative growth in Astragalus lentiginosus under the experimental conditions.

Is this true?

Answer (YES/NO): NO